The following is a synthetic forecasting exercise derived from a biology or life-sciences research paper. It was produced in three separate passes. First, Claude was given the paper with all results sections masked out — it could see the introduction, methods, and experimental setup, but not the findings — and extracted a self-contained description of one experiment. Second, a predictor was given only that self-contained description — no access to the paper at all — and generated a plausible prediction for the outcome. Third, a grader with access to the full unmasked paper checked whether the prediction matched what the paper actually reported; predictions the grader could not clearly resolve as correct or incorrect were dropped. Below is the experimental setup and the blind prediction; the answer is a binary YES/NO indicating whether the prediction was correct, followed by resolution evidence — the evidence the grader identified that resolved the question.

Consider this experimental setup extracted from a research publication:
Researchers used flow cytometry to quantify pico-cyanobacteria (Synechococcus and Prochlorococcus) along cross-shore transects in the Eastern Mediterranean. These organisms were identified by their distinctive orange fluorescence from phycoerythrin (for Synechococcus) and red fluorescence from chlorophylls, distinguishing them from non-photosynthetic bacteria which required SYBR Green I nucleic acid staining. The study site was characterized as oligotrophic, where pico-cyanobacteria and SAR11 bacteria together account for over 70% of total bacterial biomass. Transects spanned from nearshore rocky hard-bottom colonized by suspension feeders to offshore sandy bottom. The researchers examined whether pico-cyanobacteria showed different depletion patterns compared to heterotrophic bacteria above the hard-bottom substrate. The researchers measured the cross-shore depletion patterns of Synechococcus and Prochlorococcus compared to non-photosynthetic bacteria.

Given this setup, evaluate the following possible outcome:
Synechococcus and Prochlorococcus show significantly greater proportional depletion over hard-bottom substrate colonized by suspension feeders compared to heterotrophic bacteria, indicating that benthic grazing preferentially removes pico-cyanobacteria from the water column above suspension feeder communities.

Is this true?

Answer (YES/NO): NO